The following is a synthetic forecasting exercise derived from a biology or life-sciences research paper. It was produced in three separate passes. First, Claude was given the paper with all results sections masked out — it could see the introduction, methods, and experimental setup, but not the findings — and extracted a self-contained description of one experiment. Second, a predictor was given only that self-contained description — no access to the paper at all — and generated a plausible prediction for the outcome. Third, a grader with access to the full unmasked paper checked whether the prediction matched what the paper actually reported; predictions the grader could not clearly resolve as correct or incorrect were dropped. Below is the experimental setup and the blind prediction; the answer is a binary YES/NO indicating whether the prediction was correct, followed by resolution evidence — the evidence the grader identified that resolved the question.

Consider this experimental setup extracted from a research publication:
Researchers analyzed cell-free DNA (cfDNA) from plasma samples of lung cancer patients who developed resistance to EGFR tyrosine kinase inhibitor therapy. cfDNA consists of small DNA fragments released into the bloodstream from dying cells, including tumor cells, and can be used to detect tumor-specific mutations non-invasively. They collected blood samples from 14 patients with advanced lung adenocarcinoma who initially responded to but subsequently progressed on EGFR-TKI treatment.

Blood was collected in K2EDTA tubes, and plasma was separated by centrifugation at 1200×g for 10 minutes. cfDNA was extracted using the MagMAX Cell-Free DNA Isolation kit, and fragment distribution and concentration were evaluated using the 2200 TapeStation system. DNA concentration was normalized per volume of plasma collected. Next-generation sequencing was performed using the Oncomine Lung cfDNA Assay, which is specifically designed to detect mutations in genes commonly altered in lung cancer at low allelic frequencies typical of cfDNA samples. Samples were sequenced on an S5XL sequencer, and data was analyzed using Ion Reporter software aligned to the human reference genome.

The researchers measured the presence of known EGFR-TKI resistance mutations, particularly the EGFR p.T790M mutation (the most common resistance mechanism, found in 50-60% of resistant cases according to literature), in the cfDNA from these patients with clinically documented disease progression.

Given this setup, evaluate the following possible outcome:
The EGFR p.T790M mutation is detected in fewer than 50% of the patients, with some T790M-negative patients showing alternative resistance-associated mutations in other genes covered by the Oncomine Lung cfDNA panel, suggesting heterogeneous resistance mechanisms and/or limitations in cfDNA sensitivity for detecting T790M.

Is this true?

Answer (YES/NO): NO